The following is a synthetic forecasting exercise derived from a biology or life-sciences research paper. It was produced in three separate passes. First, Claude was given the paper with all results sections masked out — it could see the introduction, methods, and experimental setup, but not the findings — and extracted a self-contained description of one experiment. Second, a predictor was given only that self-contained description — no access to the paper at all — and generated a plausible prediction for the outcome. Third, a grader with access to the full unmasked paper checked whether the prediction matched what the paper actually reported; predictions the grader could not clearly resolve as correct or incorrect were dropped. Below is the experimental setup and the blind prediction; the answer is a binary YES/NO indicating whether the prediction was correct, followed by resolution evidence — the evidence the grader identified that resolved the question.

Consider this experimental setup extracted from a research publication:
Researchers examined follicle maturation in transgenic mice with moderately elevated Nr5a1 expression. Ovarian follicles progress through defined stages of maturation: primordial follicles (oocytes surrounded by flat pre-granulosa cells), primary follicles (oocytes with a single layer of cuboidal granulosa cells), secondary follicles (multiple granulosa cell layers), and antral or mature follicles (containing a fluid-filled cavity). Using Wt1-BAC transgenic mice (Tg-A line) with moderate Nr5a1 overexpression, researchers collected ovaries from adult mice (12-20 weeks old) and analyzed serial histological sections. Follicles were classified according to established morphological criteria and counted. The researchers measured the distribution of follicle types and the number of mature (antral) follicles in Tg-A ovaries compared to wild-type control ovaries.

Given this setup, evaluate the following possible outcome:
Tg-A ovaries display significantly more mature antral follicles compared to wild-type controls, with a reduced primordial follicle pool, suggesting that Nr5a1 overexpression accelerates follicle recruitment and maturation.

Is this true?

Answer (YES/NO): NO